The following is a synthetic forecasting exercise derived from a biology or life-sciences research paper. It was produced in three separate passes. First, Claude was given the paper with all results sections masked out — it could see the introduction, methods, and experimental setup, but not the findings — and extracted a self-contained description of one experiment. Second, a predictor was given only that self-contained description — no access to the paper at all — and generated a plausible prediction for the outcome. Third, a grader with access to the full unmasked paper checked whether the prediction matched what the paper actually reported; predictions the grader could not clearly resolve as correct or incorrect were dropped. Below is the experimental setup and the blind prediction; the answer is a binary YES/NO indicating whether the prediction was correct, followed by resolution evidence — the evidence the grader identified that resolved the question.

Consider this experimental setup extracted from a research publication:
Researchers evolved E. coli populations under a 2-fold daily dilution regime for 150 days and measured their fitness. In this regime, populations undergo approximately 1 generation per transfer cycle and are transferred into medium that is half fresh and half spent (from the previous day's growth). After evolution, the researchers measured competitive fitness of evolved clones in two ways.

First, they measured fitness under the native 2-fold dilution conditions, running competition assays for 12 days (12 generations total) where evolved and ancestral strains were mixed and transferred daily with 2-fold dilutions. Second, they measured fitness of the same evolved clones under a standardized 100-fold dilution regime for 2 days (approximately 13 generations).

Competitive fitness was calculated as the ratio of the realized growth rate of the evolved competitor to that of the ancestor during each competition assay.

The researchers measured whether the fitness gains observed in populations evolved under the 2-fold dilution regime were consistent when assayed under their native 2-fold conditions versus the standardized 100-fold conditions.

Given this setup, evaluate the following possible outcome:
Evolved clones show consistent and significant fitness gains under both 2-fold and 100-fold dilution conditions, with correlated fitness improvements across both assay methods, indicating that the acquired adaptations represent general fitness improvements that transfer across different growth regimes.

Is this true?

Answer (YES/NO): NO